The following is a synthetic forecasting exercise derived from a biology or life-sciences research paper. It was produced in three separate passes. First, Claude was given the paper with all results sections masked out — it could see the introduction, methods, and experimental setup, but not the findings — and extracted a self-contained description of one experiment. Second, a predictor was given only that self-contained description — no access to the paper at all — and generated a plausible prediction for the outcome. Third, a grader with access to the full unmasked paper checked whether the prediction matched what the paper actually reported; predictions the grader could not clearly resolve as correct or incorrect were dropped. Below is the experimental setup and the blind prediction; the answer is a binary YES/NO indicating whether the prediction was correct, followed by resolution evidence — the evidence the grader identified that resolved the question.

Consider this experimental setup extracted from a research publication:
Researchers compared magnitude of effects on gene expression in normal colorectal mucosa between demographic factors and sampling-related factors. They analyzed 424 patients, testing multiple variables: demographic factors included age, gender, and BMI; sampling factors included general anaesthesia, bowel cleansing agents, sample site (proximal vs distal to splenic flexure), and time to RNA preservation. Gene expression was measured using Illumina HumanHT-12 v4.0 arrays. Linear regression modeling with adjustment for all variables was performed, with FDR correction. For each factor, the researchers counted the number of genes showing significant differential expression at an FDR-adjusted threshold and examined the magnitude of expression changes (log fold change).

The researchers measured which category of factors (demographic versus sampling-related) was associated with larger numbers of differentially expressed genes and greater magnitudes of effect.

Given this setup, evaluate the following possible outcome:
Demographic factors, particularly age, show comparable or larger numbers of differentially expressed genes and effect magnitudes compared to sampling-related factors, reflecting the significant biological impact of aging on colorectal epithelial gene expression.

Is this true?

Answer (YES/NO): NO